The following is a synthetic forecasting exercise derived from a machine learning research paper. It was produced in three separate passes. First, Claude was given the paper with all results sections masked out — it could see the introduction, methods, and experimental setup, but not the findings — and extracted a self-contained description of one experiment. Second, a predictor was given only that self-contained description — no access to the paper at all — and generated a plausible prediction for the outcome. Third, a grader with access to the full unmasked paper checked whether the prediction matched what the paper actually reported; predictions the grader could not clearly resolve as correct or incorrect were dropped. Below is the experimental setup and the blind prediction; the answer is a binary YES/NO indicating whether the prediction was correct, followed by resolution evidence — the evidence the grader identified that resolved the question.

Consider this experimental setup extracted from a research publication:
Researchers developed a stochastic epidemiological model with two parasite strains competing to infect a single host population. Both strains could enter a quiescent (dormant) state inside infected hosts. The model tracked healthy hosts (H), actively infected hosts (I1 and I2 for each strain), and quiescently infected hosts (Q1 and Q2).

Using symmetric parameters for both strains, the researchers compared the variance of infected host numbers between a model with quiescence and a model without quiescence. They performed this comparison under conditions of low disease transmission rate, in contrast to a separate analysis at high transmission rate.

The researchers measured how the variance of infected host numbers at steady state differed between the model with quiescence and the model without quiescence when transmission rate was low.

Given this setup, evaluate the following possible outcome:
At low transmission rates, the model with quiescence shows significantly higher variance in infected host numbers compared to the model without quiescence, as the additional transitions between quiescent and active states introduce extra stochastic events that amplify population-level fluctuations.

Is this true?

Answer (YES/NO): NO